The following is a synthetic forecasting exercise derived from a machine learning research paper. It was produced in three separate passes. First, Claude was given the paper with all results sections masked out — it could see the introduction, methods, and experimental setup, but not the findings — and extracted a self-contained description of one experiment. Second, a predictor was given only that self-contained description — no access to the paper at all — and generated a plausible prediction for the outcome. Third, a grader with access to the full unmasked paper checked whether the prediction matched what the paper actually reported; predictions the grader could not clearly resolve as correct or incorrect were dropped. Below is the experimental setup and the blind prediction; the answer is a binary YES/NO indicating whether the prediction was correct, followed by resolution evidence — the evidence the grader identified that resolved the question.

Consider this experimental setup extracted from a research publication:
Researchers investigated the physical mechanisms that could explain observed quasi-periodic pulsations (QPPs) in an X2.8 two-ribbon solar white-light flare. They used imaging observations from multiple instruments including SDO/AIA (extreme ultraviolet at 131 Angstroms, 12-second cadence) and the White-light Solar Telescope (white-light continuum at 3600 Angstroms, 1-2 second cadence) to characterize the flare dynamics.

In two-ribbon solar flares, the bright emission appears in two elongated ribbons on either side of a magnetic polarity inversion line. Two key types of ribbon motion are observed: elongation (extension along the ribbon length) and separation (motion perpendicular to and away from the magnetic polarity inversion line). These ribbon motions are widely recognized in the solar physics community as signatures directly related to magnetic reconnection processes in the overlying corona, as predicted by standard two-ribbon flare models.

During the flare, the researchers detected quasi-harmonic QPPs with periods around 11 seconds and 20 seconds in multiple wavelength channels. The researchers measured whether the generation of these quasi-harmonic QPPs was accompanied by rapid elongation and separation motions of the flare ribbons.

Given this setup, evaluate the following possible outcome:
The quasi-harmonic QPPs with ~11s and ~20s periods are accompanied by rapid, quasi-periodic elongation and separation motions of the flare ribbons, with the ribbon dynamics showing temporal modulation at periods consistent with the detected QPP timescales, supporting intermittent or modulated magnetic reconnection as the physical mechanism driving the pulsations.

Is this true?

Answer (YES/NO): NO